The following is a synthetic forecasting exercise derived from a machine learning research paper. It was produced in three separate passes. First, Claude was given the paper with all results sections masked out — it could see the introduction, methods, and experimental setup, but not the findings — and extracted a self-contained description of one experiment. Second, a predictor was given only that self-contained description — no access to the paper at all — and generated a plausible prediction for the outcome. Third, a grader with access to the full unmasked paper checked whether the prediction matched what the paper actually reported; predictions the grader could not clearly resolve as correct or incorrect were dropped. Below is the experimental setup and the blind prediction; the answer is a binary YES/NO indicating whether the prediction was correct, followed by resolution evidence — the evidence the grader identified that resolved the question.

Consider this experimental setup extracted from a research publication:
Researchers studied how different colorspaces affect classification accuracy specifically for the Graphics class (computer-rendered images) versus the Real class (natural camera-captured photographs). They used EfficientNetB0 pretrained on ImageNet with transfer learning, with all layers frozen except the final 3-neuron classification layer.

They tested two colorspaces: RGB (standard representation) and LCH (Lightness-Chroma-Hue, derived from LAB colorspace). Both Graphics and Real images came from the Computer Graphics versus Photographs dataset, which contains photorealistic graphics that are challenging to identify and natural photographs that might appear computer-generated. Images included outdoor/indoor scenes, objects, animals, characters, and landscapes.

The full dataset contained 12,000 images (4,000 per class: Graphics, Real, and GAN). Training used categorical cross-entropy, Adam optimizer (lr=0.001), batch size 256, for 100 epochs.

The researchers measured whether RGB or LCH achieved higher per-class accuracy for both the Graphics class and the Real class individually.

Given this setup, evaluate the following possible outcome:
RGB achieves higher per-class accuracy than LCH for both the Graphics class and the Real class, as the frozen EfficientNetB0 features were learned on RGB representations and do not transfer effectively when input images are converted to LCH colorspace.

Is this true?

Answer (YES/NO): YES